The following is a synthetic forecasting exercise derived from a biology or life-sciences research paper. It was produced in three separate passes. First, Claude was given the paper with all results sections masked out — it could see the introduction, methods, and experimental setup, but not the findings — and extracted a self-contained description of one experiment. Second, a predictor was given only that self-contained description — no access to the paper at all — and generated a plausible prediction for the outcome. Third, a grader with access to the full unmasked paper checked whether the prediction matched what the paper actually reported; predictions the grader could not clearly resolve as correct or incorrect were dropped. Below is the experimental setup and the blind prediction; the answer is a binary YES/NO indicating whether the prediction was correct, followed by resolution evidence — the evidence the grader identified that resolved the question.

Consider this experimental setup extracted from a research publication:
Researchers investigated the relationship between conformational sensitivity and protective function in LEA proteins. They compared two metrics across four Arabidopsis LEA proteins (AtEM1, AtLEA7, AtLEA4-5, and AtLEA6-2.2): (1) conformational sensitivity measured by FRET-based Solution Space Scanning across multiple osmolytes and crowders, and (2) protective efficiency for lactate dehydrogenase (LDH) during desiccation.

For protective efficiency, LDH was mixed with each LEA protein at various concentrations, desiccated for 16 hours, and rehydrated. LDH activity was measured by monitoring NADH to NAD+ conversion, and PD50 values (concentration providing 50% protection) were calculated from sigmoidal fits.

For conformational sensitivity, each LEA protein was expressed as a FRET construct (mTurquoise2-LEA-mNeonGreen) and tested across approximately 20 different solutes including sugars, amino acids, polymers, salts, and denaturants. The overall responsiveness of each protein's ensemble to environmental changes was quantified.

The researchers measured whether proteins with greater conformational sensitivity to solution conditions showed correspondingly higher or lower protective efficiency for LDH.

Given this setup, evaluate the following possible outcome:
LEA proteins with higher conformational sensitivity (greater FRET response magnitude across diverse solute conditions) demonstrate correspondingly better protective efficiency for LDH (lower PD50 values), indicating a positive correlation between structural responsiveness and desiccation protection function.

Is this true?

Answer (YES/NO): NO